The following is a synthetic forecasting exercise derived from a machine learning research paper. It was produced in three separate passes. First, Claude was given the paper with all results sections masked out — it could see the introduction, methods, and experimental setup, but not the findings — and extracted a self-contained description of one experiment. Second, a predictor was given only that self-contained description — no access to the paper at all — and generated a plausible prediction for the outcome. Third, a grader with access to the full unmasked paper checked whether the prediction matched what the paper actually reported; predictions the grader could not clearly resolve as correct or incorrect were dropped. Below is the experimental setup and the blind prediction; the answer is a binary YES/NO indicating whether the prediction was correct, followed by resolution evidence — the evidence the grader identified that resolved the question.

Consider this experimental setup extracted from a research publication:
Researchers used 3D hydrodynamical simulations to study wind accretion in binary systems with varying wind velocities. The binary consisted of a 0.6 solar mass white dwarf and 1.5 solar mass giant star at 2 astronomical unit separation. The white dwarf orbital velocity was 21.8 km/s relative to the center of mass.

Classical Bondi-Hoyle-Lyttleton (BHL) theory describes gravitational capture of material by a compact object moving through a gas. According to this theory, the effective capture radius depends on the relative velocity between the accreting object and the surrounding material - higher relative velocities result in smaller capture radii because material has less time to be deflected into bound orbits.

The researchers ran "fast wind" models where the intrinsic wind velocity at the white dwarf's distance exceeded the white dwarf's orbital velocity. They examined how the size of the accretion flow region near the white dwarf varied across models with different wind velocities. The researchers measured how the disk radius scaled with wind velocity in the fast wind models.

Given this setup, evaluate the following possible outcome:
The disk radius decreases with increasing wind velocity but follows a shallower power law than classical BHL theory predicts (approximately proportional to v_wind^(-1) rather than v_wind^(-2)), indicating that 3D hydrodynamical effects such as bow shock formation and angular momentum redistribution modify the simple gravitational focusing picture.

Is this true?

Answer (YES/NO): NO